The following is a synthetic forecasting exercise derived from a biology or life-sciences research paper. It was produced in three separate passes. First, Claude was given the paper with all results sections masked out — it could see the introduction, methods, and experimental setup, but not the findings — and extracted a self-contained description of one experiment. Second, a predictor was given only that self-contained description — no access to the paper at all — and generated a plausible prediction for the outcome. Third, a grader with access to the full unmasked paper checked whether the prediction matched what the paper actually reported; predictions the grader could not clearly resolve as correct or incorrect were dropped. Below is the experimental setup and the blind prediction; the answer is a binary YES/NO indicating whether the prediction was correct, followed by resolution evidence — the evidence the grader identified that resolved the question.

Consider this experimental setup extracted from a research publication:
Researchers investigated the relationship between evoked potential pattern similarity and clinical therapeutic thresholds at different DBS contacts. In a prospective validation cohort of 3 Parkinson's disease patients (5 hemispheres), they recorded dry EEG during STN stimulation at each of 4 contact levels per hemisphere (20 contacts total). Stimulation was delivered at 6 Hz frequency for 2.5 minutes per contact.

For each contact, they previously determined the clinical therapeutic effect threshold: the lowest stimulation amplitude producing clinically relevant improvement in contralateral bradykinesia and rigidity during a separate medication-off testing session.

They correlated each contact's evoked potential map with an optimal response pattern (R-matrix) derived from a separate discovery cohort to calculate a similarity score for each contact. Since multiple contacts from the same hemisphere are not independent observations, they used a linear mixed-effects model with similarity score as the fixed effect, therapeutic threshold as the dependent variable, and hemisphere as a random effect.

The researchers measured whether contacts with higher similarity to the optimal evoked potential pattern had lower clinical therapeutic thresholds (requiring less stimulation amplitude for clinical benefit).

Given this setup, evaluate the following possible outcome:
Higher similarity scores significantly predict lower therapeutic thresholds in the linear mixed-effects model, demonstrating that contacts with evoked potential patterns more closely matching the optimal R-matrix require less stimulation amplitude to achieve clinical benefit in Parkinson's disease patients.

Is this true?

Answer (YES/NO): YES